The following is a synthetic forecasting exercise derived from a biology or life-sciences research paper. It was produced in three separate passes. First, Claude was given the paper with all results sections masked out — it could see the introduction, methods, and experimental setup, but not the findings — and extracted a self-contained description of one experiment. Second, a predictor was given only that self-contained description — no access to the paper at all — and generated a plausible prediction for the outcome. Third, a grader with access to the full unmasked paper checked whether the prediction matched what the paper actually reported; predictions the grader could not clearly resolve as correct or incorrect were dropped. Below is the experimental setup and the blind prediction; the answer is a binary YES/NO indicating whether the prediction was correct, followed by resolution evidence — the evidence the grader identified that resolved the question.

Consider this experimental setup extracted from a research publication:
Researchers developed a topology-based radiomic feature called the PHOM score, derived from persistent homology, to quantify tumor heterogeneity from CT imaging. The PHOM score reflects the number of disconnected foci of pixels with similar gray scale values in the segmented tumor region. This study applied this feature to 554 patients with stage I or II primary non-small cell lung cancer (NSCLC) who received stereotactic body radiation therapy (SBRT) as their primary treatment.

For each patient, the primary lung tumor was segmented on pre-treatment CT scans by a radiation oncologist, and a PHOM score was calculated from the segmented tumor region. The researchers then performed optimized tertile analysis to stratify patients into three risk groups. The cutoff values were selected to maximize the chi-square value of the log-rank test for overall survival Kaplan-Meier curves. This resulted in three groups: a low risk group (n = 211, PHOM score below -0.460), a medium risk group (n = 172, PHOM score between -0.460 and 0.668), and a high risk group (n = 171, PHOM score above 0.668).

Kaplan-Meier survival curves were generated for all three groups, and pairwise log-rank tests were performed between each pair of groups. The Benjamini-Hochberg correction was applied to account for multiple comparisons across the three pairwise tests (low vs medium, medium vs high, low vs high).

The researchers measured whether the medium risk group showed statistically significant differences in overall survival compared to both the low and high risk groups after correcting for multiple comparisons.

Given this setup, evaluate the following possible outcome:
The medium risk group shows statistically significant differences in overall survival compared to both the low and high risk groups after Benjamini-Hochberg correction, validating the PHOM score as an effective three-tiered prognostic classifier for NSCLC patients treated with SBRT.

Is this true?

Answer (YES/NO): YES